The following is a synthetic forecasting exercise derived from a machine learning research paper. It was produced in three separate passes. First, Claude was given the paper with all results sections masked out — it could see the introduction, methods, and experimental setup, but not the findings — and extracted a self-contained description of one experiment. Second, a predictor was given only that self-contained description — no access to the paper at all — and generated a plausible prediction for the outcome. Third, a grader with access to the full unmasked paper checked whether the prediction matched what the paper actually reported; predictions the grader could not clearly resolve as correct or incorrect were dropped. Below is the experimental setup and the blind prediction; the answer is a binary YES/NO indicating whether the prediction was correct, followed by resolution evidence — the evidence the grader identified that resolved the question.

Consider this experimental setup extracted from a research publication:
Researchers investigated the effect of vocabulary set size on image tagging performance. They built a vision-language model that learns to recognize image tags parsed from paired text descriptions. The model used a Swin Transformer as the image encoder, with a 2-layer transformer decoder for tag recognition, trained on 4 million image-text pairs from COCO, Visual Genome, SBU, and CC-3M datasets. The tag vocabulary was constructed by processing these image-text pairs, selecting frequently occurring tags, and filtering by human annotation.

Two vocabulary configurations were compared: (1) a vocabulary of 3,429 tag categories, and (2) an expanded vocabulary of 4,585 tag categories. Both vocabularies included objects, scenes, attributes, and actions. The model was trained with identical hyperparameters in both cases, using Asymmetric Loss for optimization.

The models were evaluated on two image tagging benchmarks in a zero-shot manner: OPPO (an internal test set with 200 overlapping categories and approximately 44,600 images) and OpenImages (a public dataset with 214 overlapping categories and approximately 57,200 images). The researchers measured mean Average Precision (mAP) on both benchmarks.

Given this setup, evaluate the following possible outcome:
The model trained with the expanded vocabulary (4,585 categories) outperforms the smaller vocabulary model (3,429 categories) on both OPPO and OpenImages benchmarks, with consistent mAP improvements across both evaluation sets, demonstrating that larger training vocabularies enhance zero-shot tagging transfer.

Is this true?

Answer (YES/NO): NO